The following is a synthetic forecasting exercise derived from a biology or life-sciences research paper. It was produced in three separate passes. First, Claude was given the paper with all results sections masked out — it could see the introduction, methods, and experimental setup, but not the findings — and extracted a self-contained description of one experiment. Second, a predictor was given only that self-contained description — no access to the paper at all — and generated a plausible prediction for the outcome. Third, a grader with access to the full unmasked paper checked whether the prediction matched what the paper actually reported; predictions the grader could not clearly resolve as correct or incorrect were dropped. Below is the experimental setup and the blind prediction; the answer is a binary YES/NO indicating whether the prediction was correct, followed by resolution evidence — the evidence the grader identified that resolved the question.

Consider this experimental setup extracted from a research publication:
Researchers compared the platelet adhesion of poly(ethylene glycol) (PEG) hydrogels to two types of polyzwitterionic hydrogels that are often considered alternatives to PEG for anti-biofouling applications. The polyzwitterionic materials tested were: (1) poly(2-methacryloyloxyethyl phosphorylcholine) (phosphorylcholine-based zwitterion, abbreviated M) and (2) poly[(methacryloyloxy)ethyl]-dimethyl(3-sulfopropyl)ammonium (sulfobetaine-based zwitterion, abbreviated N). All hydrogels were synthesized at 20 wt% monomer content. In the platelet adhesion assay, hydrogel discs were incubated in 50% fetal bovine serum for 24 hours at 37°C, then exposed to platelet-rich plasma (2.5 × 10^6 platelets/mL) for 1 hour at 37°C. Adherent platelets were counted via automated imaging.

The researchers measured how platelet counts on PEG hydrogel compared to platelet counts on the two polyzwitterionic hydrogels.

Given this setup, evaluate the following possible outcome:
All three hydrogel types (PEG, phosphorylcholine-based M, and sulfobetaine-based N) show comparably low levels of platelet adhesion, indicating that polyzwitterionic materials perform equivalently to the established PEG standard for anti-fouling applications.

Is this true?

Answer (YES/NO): NO